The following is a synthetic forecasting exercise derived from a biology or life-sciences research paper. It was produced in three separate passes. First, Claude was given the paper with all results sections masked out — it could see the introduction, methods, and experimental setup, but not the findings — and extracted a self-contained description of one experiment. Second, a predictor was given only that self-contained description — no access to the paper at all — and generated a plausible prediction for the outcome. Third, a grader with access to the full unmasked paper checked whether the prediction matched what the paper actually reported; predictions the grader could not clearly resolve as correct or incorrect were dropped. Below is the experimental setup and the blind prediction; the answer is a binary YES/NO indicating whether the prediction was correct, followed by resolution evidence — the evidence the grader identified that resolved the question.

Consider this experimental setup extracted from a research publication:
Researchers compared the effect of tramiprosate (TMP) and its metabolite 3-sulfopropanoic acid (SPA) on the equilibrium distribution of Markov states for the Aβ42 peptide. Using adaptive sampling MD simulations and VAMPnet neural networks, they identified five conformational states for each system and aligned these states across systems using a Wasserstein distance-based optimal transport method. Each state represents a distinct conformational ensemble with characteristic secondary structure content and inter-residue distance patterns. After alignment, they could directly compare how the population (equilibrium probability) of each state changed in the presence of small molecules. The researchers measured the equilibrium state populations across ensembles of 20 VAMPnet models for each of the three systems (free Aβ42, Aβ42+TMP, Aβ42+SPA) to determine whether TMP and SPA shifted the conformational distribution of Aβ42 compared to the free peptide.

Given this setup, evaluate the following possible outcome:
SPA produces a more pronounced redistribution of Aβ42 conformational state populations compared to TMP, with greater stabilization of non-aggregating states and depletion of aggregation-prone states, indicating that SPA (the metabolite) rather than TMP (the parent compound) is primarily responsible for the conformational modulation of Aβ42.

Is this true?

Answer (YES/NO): YES